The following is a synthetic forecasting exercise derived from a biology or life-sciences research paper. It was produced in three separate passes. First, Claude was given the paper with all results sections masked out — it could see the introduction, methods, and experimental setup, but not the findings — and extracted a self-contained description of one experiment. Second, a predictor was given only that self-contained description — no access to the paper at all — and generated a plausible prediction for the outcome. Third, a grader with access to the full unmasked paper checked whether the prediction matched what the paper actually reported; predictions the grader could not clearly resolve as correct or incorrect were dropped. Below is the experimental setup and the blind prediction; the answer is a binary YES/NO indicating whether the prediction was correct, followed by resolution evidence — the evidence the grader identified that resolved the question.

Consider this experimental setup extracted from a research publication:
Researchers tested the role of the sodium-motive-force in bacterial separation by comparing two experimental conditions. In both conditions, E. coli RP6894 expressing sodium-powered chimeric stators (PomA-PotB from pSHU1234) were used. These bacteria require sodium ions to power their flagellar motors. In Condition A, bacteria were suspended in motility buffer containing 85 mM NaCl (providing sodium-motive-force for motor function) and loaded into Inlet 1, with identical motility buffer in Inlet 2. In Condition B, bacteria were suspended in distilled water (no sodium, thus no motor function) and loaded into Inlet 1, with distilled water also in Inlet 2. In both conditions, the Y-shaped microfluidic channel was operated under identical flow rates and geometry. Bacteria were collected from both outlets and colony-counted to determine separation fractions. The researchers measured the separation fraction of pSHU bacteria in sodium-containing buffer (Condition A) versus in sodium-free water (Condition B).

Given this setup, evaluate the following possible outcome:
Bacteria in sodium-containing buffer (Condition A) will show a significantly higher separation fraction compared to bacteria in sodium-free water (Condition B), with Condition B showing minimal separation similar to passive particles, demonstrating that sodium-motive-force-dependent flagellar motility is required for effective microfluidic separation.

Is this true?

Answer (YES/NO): YES